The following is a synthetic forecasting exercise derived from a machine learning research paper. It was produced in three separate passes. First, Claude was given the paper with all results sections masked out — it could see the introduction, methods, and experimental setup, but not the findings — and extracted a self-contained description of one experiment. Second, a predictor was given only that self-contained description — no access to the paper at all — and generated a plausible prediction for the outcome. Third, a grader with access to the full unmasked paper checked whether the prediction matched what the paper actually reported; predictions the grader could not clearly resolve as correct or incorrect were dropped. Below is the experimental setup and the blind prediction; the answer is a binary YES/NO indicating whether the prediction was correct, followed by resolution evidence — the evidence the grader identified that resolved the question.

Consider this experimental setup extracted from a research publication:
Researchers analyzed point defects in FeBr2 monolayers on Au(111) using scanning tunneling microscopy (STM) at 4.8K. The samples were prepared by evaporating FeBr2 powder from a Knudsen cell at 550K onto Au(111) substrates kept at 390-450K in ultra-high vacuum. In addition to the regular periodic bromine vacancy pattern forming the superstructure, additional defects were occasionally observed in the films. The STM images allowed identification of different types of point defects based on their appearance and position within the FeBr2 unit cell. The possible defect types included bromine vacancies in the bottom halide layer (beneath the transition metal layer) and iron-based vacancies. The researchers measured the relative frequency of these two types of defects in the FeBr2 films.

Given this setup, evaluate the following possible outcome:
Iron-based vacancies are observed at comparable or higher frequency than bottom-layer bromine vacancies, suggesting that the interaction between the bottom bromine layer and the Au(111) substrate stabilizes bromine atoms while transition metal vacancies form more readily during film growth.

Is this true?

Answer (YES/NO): NO